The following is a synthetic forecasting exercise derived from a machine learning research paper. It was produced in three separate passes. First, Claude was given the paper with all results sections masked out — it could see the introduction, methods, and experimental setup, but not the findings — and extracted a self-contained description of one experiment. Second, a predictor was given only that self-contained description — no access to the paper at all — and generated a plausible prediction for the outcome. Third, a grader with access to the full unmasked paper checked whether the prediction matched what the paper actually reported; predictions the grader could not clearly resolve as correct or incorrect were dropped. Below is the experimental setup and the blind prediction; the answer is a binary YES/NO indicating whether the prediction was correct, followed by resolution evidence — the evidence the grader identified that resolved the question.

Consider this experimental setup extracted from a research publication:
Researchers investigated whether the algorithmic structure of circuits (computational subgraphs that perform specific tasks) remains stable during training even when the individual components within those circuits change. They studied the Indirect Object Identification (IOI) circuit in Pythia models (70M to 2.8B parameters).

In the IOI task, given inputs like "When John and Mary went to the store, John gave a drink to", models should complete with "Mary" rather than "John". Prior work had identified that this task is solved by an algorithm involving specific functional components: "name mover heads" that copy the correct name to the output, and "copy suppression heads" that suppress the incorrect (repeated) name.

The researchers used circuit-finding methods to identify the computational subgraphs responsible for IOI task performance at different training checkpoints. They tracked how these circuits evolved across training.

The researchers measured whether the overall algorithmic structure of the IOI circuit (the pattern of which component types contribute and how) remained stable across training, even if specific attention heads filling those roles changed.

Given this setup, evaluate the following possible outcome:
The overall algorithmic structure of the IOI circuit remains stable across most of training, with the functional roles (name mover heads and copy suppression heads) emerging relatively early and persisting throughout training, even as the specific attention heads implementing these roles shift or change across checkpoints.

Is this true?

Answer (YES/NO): YES